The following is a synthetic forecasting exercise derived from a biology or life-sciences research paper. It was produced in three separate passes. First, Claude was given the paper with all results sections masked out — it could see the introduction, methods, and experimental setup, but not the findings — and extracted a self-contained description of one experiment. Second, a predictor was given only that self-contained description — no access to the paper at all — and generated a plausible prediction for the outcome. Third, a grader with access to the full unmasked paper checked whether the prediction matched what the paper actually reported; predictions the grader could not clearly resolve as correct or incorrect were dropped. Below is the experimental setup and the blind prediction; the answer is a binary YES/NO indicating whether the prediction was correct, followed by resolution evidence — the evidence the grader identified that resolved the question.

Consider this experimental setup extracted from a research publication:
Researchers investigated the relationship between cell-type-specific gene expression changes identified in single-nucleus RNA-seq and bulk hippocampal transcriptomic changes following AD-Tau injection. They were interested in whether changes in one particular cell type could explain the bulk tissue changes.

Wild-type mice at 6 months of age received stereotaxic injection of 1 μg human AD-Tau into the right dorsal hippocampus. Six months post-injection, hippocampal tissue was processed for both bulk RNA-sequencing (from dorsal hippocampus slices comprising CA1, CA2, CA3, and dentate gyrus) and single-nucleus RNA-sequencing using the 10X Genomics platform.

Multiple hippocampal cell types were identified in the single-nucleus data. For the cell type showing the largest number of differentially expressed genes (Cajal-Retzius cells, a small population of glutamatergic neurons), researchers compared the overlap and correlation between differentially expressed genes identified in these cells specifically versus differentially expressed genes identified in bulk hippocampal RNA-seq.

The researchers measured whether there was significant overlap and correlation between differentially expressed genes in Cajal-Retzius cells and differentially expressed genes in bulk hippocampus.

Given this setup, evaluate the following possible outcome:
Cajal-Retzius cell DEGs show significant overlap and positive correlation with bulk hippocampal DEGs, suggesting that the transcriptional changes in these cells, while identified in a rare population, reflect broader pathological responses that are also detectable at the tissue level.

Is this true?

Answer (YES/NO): YES